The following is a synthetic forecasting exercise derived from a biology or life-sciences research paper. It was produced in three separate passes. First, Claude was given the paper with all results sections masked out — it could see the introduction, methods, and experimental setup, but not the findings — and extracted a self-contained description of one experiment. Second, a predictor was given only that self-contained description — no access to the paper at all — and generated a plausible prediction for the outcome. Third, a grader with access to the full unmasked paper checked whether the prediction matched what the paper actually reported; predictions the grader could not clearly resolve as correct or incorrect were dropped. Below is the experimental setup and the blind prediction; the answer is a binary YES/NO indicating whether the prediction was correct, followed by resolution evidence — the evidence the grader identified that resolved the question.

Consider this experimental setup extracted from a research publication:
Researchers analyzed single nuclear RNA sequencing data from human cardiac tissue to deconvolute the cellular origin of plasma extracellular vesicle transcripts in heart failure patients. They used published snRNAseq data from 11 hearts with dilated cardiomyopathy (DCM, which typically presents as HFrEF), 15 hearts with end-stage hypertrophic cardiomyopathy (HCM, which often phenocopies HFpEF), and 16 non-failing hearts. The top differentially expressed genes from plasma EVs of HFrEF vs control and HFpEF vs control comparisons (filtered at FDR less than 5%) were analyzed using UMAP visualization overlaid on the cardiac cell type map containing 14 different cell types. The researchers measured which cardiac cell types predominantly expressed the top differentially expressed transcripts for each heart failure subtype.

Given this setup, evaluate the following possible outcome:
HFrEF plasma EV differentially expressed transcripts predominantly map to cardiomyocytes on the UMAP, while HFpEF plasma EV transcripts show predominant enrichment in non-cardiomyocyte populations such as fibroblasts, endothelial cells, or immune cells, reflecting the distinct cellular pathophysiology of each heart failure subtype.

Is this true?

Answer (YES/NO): YES